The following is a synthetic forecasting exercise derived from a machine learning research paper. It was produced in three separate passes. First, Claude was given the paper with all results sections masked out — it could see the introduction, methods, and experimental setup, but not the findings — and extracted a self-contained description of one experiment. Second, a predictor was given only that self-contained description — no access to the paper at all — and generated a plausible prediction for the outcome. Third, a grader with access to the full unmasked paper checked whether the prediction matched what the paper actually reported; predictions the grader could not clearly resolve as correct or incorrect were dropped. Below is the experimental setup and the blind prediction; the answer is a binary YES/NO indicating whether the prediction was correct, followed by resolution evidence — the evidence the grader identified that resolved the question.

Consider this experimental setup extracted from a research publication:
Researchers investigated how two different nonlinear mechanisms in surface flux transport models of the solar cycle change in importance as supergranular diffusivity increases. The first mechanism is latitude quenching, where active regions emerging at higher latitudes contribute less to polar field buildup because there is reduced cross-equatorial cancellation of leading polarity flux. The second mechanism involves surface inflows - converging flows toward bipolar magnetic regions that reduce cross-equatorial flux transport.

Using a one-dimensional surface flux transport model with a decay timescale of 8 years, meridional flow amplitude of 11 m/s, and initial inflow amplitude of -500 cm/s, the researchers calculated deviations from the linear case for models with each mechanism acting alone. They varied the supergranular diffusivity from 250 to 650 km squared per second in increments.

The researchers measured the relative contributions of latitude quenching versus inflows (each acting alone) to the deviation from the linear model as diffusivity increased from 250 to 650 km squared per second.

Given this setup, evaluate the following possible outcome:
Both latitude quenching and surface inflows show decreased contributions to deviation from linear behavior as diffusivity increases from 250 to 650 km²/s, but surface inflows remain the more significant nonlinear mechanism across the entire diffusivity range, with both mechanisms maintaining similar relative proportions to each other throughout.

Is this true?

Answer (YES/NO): NO